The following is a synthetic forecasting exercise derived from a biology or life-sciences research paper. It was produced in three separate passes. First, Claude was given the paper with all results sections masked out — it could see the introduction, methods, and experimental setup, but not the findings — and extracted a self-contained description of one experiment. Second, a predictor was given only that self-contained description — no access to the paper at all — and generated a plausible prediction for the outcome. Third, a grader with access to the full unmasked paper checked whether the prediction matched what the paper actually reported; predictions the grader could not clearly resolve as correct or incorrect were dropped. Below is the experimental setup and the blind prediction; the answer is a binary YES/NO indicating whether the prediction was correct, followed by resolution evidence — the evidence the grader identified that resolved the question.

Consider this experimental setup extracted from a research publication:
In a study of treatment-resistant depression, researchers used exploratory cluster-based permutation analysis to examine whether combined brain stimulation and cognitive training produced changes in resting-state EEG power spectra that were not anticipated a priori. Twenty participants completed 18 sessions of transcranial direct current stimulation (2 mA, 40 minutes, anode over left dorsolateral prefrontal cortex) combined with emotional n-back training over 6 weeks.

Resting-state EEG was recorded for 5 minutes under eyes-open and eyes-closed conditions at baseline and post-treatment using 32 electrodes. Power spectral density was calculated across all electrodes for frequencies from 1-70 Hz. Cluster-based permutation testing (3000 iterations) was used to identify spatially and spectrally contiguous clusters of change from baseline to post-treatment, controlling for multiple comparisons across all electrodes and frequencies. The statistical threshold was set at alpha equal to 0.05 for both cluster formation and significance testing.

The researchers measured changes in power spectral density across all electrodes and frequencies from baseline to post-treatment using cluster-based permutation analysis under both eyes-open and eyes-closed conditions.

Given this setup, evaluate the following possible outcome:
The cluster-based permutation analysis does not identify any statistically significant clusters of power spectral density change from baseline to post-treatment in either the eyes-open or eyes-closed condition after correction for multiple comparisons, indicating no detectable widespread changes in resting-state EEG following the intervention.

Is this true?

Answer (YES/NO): YES